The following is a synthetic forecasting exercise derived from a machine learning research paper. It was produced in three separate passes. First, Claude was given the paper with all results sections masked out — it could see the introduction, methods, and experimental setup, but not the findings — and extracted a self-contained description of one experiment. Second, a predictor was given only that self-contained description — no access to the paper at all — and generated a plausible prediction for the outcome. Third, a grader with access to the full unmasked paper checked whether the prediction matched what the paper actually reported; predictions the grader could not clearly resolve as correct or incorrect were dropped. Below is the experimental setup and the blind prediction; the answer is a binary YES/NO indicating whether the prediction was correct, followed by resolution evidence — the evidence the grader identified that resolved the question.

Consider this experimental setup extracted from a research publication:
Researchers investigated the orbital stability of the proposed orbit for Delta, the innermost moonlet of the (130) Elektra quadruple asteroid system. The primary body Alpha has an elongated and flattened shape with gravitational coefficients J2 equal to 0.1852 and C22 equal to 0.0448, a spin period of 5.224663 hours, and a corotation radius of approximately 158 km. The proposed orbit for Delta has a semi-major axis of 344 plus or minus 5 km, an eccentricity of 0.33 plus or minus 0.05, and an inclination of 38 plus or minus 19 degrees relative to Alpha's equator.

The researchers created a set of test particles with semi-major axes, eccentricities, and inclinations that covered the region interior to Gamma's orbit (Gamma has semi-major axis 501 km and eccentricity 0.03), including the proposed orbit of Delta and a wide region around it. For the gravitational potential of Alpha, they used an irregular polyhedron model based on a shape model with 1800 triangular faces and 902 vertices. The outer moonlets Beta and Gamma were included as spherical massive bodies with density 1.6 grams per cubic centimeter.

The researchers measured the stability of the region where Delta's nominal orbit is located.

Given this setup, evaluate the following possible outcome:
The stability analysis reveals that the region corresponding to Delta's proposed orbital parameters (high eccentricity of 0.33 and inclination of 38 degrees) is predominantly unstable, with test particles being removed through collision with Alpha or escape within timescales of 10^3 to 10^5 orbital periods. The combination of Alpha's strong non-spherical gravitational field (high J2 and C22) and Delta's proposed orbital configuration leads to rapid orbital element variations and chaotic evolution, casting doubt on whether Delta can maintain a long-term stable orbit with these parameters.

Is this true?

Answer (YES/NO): NO